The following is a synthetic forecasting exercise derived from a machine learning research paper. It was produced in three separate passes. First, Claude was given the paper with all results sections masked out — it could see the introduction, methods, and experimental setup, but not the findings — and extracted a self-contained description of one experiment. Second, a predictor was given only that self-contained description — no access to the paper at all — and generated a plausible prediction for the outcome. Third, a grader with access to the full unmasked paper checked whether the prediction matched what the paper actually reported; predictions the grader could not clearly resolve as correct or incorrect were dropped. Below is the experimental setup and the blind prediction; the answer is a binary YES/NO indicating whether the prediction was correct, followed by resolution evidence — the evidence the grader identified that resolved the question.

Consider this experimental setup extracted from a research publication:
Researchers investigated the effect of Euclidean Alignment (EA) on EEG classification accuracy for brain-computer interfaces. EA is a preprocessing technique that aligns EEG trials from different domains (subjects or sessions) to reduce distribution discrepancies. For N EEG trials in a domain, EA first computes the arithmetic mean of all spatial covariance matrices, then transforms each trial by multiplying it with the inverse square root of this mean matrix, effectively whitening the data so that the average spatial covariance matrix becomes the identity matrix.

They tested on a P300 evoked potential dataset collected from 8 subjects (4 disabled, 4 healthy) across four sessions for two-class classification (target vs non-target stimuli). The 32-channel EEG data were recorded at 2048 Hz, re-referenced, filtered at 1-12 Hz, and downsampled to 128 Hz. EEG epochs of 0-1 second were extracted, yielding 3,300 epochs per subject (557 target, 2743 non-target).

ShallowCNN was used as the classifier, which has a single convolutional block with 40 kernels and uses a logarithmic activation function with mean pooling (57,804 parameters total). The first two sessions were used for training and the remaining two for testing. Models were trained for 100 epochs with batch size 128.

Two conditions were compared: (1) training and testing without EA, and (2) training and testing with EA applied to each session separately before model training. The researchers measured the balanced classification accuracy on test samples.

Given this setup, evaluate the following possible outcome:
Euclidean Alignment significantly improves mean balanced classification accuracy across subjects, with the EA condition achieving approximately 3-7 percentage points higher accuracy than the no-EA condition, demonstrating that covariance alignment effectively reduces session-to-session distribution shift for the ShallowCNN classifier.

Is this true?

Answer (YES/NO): YES